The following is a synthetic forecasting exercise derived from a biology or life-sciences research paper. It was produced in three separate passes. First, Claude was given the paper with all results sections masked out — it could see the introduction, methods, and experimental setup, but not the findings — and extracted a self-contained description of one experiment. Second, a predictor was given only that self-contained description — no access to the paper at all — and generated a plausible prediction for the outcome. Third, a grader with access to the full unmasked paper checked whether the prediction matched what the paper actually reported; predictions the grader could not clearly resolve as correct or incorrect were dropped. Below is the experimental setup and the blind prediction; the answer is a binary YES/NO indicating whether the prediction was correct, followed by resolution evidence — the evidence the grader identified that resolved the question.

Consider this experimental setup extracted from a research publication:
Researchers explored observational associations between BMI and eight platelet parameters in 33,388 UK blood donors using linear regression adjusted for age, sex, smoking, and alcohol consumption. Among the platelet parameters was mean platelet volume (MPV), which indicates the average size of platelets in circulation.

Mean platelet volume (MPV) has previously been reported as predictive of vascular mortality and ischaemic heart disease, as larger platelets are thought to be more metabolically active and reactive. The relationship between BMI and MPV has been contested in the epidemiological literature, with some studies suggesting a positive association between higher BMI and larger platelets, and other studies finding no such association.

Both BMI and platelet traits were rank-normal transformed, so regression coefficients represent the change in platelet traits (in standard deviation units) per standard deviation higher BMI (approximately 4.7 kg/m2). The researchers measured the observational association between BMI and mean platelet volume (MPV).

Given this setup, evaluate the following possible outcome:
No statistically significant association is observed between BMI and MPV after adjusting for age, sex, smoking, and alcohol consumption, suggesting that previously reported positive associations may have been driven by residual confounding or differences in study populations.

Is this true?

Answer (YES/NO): YES